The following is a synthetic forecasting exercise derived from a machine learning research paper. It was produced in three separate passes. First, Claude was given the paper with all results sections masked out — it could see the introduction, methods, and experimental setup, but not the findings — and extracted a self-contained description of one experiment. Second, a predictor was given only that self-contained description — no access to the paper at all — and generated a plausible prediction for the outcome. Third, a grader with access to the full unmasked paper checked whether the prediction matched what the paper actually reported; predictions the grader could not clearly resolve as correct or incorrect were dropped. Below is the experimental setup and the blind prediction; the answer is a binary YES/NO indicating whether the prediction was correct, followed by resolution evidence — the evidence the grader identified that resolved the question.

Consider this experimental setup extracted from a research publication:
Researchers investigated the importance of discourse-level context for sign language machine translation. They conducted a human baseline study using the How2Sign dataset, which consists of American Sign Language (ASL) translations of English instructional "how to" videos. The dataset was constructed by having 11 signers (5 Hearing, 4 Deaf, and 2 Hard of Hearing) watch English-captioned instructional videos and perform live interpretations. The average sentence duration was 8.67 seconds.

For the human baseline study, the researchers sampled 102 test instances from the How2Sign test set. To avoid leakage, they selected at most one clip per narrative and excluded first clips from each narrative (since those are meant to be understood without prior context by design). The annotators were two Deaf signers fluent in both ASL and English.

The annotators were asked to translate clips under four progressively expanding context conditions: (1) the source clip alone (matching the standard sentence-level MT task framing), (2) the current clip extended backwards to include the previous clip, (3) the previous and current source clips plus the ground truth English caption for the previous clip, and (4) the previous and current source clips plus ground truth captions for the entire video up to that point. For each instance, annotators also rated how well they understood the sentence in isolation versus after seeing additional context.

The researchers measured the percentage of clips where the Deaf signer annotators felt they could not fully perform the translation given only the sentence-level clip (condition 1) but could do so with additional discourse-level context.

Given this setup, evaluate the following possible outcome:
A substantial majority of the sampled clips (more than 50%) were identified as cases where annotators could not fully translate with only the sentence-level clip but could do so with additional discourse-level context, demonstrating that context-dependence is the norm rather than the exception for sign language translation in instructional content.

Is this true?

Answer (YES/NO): NO